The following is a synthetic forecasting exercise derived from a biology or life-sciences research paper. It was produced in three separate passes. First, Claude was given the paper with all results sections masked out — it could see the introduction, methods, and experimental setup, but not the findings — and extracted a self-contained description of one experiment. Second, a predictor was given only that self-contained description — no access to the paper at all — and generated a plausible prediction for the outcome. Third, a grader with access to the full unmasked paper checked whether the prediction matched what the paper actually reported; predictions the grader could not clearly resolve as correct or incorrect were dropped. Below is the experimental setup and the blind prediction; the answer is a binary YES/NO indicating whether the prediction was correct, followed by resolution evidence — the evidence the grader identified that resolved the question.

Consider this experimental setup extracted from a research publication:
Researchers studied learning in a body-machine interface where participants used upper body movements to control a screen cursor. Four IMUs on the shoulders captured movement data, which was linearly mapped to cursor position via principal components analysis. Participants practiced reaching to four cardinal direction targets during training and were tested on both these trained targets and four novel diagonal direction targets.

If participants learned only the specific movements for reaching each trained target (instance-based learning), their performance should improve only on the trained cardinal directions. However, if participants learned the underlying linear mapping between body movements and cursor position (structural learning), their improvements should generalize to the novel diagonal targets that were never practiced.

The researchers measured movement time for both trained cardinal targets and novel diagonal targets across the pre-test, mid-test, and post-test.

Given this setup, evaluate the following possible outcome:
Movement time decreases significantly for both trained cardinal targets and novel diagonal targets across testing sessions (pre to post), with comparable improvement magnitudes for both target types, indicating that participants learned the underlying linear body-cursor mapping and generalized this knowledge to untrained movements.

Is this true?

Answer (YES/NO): YES